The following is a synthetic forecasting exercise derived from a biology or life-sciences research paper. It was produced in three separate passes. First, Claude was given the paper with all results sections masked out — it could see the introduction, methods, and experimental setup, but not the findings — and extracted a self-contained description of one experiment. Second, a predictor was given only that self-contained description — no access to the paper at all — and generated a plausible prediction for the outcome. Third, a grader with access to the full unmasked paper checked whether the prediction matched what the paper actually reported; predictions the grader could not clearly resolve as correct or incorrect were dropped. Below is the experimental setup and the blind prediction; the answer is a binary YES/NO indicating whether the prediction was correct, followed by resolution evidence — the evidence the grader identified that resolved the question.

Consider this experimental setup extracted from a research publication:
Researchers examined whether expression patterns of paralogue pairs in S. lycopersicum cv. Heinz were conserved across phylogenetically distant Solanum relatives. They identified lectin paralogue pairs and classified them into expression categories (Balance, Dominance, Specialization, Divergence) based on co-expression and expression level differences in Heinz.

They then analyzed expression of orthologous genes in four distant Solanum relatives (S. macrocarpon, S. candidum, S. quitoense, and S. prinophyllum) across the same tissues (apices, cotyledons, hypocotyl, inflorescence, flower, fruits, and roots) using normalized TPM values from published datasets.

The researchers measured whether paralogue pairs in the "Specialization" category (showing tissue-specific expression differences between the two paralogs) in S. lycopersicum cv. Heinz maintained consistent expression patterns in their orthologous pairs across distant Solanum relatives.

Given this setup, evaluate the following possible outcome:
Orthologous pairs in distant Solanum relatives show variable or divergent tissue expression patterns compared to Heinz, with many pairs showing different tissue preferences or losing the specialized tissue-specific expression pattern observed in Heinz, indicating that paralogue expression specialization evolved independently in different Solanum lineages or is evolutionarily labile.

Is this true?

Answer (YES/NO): YES